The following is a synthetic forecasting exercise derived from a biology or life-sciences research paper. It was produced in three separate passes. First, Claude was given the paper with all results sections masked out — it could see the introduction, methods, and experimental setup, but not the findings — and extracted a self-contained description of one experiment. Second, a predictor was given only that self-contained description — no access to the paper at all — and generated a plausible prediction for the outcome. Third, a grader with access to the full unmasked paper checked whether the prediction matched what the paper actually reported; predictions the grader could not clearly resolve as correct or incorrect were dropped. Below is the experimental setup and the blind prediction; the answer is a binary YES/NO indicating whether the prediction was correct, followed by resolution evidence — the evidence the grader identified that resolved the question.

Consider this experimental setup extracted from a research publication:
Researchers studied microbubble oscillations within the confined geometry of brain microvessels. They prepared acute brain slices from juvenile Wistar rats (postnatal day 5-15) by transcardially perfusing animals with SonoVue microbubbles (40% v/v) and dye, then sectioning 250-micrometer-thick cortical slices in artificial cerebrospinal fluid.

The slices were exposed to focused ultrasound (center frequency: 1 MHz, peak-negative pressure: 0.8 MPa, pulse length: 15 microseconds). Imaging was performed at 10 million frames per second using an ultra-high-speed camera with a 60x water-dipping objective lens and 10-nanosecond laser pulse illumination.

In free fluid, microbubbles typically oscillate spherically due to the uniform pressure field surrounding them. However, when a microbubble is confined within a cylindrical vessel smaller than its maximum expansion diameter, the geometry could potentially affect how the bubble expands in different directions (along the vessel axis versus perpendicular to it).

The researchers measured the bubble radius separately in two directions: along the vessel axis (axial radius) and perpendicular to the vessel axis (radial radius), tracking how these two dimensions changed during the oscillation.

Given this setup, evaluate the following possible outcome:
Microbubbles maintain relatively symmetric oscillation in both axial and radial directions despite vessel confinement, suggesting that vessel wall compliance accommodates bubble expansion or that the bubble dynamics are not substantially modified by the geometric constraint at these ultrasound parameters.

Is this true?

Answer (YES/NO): NO